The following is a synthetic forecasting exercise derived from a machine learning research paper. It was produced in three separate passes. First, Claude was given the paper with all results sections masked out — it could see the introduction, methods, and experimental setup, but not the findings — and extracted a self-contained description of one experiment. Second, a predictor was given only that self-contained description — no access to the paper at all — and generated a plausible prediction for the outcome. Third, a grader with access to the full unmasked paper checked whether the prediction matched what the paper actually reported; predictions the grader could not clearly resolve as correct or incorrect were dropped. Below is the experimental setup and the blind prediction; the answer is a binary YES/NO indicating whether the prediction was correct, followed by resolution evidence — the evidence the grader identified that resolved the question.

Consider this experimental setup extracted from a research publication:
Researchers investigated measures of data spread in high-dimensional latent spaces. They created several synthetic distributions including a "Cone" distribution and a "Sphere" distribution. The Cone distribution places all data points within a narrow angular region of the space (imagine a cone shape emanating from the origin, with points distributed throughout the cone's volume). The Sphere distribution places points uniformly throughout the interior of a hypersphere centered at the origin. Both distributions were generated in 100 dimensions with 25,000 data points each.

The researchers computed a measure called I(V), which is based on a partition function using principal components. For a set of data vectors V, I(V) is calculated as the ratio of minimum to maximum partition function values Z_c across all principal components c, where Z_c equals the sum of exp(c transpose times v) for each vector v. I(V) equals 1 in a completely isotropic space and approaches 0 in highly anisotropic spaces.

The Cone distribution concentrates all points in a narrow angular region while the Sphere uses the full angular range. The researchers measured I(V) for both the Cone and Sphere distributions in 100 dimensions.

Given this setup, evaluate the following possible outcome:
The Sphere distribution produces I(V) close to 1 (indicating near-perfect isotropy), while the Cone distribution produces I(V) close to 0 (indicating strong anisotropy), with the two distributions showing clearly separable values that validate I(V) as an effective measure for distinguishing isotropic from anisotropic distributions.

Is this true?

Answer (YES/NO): NO